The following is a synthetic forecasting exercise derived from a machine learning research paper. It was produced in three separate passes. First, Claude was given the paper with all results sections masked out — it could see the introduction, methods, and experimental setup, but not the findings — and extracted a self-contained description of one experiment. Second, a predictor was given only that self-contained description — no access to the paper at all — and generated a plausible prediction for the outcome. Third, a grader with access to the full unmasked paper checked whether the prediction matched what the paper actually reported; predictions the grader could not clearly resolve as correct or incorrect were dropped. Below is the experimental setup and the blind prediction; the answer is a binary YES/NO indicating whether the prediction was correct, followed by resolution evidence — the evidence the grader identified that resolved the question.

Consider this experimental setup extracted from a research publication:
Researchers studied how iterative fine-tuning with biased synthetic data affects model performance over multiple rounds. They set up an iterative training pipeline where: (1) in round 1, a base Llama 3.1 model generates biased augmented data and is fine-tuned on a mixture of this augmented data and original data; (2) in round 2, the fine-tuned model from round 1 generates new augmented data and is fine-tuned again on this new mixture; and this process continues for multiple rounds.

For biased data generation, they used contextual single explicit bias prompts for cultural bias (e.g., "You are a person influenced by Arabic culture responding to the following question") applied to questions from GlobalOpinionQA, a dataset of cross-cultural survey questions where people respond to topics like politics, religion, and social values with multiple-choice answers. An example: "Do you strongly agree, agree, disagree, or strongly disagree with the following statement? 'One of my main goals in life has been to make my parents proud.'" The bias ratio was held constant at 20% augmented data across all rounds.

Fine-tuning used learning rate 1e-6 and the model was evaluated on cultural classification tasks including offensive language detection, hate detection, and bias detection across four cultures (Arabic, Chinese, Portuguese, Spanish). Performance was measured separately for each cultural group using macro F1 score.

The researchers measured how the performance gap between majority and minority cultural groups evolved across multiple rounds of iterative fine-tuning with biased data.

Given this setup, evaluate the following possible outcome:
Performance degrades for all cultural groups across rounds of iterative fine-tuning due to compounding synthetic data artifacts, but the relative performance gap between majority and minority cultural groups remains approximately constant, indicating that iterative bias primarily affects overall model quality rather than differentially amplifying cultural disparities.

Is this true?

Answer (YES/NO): NO